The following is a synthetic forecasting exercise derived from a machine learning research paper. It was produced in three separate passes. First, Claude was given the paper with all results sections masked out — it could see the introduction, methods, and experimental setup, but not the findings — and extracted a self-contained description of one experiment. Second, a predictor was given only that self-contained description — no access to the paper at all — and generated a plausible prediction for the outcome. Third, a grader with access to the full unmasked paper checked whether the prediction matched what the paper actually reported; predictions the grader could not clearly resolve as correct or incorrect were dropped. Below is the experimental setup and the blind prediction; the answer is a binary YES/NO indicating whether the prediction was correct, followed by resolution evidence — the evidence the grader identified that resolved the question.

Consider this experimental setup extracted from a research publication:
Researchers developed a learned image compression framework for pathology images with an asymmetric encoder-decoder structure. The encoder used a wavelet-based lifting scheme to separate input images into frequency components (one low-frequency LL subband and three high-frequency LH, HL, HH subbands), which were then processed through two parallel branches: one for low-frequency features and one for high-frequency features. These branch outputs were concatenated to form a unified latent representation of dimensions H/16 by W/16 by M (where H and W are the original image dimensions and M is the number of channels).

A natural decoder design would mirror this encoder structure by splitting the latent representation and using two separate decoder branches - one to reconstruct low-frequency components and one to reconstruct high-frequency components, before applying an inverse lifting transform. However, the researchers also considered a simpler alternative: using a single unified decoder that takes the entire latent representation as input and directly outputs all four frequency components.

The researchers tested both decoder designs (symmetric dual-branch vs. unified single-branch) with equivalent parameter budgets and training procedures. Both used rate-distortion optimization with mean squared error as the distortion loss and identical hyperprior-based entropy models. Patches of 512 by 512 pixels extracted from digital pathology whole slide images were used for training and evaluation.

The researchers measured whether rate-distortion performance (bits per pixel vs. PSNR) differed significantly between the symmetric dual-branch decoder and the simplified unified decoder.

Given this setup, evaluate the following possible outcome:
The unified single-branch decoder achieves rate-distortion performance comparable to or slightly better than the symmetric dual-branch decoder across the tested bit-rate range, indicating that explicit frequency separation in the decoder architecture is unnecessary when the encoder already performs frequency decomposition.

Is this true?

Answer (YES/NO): YES